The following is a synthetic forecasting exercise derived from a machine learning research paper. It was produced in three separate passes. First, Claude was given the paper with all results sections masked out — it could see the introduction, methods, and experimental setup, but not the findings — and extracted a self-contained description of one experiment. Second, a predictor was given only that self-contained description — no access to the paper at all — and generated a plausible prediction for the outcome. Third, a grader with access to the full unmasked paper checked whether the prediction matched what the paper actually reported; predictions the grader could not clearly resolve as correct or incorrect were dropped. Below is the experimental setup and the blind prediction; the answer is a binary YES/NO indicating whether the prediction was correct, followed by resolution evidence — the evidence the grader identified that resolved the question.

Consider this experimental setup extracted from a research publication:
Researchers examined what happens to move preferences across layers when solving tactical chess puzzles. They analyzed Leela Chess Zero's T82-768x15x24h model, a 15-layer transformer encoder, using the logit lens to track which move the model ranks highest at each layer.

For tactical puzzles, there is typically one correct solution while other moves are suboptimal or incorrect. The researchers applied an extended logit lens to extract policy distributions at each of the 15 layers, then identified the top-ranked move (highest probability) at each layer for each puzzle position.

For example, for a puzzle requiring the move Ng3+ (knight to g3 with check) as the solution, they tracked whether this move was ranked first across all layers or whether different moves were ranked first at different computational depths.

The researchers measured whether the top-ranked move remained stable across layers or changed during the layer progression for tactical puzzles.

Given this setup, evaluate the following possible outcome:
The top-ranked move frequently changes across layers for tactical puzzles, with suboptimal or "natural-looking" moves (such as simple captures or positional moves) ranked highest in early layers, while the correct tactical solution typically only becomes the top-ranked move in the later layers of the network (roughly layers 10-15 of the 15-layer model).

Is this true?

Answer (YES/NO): YES